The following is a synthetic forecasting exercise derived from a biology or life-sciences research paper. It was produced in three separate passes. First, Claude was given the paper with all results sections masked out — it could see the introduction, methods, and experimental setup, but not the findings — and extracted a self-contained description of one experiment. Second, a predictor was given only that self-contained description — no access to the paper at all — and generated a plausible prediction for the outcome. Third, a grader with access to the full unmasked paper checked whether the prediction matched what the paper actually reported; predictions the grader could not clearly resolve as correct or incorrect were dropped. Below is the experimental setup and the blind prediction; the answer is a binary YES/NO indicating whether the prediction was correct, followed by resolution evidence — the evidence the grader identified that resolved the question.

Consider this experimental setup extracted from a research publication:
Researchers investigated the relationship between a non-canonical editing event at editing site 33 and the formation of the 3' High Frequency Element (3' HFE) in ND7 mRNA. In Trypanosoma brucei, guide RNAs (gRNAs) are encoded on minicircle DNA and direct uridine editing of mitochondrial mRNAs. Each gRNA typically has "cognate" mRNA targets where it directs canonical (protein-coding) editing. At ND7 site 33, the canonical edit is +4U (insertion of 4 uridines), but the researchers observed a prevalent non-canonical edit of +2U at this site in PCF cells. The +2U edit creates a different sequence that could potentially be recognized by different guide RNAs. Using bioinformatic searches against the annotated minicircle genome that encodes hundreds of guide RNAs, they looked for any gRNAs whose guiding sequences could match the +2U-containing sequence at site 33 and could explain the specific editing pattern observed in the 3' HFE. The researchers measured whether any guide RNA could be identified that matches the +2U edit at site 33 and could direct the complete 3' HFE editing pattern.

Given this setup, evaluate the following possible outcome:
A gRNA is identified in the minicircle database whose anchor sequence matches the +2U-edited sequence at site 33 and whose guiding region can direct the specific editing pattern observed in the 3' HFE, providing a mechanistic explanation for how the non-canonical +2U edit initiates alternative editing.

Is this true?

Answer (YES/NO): YES